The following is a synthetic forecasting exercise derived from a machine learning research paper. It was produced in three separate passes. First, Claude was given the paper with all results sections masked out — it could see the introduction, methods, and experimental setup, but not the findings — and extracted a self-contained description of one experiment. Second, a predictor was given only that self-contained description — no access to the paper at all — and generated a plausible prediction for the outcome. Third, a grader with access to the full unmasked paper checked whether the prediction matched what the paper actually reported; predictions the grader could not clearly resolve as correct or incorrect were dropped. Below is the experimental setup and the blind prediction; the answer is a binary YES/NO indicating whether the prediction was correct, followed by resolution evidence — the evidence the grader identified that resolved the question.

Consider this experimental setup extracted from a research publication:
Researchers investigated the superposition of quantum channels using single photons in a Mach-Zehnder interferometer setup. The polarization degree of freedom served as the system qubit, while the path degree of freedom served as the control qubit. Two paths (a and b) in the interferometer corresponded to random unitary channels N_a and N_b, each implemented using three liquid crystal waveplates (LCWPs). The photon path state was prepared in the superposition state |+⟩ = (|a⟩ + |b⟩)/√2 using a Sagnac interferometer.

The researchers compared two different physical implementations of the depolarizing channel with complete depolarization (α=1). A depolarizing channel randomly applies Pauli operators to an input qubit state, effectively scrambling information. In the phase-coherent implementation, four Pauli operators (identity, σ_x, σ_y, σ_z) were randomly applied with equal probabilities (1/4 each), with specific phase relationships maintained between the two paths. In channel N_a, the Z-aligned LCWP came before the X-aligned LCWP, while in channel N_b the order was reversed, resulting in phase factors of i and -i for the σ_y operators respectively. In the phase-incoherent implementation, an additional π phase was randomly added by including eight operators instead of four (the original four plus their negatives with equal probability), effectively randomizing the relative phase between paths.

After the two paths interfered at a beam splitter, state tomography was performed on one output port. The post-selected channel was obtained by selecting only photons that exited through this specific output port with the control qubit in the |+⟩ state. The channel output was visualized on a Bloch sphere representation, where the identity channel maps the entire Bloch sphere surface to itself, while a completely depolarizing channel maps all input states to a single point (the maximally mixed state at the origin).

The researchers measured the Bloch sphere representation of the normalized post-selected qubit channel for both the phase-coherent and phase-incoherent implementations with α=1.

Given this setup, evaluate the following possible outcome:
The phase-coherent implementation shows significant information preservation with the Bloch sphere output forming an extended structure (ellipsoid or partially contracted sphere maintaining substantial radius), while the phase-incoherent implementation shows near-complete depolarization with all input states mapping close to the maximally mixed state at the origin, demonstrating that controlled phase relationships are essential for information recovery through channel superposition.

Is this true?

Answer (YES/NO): YES